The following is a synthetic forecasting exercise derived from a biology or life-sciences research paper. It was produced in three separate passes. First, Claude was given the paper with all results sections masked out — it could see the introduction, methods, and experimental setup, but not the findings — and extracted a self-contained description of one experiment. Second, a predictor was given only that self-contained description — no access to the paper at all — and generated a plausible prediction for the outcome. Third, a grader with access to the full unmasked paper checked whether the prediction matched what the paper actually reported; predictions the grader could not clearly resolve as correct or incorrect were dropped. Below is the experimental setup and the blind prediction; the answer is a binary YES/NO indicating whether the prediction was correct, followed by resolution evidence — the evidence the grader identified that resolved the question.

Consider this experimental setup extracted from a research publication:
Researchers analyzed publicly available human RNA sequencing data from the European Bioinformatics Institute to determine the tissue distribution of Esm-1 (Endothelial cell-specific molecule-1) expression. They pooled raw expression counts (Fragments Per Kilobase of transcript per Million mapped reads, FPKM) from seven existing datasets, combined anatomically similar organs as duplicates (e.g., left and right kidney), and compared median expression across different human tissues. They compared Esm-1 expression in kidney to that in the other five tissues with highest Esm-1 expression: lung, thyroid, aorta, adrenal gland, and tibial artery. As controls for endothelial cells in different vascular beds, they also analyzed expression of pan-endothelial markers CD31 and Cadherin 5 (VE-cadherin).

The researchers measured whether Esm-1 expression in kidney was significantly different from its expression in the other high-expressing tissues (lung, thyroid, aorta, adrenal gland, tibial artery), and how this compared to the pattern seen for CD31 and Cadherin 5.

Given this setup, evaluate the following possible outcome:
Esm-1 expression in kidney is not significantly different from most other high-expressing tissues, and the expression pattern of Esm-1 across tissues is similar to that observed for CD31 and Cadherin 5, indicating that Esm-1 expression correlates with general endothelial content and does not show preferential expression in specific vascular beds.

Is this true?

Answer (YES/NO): NO